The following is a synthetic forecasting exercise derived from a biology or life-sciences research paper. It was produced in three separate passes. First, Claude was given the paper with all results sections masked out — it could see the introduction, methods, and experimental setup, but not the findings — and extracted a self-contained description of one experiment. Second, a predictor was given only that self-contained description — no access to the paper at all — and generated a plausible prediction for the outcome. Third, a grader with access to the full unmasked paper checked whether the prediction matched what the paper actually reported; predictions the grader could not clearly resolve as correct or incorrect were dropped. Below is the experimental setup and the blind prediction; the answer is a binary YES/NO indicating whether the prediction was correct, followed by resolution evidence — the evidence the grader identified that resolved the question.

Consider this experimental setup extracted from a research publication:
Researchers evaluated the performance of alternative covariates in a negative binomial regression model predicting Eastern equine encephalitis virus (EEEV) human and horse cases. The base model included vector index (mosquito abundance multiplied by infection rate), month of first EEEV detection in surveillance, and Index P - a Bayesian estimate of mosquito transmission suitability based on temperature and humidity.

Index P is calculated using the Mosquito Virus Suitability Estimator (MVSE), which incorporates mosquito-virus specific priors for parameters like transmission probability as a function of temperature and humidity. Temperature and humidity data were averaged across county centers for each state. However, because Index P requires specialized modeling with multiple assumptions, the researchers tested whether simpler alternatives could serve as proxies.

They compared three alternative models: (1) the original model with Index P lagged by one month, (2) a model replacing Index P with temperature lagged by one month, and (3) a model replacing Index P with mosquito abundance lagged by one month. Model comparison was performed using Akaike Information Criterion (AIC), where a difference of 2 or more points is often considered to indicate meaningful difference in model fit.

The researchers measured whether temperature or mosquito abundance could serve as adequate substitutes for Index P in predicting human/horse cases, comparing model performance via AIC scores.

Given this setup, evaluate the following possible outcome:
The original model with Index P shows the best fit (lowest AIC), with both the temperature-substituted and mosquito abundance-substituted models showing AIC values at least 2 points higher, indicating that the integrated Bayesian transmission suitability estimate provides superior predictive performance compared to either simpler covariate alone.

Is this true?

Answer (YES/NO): NO